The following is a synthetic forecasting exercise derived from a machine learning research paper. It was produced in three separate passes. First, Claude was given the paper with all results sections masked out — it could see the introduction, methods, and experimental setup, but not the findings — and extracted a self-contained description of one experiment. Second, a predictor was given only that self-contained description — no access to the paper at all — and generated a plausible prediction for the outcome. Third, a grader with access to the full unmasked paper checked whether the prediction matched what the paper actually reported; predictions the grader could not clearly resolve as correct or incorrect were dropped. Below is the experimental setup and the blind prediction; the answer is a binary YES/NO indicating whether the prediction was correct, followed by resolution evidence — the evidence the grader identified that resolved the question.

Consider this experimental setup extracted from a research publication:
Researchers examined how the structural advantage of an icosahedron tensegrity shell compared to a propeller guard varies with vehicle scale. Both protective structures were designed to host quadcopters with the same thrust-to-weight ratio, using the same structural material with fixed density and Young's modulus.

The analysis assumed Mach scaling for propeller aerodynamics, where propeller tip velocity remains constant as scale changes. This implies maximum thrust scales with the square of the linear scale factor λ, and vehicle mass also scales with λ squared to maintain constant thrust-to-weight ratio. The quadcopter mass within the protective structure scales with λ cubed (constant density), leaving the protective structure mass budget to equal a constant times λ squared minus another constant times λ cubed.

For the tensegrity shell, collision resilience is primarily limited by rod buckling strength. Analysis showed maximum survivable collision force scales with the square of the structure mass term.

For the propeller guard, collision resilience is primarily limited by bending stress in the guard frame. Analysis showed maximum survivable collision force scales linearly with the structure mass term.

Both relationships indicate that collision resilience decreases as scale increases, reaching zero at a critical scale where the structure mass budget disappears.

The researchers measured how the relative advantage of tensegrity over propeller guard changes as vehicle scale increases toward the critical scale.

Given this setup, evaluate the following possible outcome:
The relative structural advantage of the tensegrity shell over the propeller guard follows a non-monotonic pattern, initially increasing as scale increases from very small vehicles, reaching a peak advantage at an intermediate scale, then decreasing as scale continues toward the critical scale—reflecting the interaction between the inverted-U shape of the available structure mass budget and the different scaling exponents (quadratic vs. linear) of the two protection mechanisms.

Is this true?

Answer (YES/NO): NO